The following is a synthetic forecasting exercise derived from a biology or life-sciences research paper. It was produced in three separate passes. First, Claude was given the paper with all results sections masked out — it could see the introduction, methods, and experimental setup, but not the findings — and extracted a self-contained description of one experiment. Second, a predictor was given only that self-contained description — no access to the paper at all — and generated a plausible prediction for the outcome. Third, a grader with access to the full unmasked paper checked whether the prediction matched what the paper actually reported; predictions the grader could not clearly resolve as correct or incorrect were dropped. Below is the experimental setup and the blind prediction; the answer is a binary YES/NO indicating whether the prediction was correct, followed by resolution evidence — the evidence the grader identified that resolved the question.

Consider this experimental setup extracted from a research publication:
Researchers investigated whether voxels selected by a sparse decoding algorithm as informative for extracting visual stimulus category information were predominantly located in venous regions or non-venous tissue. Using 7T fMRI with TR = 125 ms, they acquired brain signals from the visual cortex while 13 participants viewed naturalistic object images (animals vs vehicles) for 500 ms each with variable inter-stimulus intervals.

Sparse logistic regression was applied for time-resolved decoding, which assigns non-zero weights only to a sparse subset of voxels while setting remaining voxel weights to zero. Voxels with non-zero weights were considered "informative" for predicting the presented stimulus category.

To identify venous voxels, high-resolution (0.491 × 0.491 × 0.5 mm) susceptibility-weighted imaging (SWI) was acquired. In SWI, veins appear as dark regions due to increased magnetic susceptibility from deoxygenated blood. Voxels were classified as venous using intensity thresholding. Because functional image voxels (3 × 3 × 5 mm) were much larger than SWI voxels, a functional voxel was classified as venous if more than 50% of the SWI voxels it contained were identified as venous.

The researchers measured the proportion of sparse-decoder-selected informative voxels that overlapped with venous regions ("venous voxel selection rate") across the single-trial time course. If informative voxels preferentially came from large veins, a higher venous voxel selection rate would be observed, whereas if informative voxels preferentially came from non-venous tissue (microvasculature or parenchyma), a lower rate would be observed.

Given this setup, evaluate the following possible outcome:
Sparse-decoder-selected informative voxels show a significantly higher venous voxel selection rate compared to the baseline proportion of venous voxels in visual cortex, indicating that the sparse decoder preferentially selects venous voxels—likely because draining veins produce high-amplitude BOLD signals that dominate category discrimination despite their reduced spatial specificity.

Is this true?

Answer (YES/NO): NO